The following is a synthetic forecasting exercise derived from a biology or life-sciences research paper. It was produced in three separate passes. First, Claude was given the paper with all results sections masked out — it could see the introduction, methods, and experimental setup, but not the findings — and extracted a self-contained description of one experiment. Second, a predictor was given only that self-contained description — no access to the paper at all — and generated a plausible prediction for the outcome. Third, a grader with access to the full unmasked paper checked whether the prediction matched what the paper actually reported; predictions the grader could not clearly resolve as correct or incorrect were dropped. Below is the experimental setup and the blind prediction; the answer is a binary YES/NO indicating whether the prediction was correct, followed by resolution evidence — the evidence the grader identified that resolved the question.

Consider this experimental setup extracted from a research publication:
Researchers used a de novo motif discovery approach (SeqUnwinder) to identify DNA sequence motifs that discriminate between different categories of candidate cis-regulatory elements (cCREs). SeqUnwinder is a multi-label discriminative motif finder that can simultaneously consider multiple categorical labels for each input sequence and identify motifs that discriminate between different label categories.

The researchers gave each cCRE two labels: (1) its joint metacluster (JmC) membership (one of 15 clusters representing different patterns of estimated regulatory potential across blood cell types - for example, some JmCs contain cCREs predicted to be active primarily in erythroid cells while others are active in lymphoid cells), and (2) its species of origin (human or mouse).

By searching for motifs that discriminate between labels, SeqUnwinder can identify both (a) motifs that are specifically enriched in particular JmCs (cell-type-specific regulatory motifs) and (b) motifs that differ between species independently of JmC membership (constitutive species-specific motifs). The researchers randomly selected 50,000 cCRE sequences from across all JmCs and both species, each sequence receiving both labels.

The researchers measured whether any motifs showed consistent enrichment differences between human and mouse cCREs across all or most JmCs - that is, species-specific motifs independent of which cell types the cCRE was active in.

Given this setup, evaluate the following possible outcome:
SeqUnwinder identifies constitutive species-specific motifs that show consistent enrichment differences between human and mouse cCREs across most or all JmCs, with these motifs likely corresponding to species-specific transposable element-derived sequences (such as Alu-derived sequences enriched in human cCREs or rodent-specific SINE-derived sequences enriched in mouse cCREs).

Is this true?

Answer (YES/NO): NO